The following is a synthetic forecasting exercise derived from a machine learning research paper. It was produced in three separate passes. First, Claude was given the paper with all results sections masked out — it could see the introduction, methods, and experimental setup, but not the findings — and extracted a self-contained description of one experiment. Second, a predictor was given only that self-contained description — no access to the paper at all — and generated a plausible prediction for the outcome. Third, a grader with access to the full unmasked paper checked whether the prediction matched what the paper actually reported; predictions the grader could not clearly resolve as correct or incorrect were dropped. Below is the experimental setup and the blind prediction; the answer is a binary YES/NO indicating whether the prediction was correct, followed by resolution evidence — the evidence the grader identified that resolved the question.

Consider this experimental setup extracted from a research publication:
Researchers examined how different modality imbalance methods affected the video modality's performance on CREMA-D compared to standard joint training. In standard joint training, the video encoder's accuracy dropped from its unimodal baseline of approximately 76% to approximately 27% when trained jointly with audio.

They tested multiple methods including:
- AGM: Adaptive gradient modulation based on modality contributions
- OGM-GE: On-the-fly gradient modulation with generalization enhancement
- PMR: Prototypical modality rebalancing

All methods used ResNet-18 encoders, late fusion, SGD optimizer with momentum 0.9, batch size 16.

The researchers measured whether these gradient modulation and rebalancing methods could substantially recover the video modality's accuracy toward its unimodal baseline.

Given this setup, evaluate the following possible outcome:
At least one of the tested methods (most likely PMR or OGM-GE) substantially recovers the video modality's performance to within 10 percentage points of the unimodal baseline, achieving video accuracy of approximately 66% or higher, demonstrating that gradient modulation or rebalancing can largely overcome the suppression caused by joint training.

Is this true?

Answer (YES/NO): NO